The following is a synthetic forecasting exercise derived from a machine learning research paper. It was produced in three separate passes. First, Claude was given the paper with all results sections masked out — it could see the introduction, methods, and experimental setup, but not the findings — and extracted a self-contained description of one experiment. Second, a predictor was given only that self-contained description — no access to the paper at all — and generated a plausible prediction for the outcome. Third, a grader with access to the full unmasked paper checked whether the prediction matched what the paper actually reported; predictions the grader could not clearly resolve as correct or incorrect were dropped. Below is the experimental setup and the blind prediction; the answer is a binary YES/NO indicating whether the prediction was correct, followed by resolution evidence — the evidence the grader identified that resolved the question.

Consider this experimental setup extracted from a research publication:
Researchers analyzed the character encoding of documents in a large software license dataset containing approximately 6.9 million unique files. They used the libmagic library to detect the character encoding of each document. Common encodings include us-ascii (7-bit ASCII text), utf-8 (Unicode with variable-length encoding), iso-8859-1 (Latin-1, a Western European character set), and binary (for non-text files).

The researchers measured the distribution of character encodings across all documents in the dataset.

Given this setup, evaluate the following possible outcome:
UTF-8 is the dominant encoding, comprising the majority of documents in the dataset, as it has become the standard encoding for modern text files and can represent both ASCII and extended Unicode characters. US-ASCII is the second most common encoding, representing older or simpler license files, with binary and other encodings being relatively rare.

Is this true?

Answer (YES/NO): NO